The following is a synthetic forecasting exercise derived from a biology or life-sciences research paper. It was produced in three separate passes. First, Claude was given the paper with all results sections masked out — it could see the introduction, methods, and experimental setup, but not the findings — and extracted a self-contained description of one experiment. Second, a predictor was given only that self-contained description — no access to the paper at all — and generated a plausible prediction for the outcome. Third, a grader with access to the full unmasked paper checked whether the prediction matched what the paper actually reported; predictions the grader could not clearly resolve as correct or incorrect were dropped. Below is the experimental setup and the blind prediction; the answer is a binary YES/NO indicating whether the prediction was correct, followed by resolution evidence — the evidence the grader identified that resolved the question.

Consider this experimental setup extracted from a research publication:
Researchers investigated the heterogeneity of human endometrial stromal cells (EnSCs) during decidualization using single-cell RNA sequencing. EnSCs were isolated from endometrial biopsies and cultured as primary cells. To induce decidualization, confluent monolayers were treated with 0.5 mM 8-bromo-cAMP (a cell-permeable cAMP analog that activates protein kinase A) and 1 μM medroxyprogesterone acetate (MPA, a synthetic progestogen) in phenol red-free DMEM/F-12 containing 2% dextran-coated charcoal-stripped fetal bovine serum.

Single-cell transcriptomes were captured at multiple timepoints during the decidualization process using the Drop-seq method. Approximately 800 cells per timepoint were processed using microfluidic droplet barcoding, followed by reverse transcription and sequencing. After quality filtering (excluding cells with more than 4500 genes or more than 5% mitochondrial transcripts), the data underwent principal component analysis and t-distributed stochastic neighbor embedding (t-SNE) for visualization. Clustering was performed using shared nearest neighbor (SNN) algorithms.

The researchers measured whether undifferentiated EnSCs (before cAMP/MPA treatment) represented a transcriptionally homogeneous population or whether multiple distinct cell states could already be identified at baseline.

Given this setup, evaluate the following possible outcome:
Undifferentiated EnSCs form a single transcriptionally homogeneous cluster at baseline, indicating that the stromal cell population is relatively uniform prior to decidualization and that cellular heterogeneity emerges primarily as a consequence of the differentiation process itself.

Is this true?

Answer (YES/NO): NO